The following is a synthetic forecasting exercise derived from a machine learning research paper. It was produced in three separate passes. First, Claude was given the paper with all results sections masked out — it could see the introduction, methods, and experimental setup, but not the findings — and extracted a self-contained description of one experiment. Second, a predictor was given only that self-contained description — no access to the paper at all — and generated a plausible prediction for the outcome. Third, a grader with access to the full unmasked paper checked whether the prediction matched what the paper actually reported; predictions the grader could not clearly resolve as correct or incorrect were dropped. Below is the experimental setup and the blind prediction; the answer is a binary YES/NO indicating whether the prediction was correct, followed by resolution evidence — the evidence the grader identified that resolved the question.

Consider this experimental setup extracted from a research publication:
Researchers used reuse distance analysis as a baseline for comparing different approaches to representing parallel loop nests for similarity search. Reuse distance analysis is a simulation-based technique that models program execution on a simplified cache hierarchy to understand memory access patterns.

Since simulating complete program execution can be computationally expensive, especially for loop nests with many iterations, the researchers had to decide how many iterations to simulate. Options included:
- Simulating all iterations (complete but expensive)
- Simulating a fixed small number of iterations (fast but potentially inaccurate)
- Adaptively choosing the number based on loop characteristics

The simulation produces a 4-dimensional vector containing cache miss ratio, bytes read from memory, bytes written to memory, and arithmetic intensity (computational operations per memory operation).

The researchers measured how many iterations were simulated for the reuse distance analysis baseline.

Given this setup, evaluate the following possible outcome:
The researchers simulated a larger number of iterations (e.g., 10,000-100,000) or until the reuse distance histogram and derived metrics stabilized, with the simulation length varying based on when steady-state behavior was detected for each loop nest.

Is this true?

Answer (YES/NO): NO